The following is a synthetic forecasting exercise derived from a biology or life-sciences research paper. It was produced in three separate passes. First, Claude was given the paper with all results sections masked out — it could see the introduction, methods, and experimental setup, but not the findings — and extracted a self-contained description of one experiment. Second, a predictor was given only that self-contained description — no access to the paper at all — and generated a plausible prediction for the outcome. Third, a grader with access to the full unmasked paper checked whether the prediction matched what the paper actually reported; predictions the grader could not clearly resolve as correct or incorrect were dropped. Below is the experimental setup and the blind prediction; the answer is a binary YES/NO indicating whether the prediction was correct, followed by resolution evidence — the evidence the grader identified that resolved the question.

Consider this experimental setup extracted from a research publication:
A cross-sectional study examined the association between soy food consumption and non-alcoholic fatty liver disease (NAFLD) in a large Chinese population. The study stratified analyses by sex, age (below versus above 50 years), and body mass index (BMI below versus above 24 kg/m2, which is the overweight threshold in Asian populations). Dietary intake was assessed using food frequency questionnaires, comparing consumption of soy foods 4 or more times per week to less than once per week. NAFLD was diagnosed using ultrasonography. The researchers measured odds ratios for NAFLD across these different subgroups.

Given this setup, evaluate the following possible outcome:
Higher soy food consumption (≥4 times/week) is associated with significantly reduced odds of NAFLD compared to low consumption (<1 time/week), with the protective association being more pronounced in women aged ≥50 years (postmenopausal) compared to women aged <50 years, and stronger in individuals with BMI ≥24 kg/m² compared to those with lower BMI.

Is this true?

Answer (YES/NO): NO